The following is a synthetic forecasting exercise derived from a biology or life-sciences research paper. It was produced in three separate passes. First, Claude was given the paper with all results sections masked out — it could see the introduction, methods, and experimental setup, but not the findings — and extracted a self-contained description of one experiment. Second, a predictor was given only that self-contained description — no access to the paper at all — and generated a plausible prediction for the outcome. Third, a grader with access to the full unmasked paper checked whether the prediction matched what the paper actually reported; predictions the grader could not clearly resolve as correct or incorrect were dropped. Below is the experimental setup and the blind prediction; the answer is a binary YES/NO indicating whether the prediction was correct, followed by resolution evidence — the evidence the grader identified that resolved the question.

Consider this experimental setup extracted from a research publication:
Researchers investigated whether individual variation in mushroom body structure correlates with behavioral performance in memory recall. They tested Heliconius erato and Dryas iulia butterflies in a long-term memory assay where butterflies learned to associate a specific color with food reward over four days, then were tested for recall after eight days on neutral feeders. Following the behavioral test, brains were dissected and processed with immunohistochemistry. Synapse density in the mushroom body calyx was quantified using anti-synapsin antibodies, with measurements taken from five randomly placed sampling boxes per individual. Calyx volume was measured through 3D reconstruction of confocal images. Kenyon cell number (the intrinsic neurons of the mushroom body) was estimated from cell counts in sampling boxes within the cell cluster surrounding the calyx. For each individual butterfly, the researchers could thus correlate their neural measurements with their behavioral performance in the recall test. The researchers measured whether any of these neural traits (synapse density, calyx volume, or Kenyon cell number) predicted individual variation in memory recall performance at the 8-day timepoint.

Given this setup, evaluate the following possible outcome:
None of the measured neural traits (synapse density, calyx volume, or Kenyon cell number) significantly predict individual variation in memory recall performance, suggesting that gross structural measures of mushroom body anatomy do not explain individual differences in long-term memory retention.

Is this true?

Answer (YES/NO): YES